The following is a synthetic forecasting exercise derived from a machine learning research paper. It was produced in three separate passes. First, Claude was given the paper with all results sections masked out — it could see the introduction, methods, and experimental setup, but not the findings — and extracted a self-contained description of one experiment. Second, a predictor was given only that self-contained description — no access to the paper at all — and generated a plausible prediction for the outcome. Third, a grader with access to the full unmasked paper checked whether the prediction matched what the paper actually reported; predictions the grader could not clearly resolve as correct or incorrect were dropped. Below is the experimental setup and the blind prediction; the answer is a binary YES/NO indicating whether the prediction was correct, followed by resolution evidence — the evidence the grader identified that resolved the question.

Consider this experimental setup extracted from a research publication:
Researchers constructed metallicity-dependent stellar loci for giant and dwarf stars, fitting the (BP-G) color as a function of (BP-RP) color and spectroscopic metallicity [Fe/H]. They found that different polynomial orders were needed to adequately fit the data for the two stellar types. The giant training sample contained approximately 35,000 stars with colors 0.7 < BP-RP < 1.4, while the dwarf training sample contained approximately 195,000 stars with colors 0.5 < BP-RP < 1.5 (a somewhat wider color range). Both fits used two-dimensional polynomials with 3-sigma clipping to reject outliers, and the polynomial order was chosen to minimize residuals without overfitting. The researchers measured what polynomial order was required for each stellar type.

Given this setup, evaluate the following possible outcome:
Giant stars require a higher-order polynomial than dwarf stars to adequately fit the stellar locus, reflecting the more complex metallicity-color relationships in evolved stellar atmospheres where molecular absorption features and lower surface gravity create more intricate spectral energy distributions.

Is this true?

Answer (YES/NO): NO